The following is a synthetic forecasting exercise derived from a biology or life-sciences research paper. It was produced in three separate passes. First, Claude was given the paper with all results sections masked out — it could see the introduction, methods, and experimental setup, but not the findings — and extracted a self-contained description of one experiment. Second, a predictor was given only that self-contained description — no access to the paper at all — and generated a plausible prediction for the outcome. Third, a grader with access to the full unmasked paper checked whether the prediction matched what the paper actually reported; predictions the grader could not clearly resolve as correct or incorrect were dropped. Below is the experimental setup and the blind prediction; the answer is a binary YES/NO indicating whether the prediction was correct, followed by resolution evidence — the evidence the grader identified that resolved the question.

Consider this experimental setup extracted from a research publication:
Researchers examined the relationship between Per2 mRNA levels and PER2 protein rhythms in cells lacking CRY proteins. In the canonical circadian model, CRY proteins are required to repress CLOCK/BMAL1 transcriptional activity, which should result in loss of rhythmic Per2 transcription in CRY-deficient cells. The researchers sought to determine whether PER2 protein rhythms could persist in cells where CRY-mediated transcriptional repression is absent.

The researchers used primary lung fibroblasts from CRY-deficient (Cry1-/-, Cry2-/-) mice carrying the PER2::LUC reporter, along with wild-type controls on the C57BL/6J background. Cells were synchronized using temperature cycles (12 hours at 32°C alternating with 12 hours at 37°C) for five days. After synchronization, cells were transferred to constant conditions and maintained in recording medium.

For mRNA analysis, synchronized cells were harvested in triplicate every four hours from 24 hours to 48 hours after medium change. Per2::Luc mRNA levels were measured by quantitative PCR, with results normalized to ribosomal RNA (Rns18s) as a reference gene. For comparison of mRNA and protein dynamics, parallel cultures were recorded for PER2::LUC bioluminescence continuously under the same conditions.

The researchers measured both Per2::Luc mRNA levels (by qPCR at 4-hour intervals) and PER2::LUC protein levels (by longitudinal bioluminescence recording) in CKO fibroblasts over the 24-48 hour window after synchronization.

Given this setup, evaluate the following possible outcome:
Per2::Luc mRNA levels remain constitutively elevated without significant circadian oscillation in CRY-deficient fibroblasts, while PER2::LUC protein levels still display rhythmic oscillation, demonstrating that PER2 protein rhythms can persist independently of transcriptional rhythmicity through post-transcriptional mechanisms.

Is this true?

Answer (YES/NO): YES